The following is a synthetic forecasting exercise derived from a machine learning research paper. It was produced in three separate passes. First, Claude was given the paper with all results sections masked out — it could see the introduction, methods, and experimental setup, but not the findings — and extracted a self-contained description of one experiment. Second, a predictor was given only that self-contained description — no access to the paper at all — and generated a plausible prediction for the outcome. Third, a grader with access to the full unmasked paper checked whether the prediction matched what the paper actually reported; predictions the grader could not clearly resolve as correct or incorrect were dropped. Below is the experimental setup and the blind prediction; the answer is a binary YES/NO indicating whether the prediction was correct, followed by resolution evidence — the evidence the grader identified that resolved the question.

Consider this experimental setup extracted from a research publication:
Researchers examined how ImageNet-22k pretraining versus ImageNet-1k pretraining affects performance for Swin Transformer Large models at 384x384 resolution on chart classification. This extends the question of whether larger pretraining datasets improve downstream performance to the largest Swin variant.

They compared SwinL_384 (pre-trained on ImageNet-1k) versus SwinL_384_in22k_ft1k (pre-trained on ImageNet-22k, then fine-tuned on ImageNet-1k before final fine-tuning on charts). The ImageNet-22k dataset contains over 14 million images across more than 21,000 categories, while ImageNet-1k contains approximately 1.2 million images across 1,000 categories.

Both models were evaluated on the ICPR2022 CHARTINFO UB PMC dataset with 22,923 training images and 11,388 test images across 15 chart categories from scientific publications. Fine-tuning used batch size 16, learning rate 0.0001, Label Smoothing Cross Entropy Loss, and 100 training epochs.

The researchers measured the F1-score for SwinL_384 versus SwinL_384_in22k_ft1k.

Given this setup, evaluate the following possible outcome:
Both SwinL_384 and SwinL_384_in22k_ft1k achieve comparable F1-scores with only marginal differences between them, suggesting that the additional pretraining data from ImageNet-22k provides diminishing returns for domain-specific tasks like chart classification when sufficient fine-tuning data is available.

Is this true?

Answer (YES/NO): YES